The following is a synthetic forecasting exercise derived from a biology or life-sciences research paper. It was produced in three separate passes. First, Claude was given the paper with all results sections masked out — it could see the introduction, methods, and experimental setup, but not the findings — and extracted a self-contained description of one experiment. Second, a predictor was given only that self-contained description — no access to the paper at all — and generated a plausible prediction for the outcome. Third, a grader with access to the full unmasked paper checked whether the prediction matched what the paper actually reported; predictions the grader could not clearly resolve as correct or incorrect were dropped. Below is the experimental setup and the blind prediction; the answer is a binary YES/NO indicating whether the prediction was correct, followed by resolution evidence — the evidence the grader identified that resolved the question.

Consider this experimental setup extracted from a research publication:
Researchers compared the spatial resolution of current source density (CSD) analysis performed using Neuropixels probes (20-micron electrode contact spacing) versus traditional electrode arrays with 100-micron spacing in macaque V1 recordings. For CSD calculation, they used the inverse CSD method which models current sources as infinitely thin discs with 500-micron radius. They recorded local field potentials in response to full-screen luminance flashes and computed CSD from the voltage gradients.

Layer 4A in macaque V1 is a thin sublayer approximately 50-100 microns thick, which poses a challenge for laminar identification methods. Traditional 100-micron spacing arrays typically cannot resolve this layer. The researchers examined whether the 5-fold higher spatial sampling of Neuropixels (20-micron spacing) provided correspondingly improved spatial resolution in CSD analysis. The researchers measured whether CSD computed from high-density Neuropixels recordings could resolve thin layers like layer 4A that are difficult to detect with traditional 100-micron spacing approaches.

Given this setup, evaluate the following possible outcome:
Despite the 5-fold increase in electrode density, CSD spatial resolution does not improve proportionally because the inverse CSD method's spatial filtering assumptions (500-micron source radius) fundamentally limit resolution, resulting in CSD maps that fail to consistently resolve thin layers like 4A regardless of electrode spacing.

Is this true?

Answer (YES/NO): YES